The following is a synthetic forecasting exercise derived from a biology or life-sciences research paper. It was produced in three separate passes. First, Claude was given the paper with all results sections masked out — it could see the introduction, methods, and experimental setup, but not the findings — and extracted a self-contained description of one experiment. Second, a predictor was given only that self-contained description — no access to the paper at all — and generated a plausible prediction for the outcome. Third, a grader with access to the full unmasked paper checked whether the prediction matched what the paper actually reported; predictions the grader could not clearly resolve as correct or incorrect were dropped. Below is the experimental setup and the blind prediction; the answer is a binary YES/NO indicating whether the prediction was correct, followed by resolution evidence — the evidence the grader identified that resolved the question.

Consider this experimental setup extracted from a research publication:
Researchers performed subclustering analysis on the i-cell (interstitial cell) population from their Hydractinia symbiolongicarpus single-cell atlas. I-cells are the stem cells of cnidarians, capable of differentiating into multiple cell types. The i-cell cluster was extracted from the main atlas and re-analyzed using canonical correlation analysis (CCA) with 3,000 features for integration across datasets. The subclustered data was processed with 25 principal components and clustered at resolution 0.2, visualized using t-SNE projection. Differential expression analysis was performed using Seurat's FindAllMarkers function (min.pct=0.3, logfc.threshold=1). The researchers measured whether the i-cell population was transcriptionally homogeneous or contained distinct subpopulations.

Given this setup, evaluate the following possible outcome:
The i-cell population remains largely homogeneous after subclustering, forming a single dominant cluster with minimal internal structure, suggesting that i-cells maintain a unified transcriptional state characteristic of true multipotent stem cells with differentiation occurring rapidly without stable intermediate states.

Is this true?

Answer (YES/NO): NO